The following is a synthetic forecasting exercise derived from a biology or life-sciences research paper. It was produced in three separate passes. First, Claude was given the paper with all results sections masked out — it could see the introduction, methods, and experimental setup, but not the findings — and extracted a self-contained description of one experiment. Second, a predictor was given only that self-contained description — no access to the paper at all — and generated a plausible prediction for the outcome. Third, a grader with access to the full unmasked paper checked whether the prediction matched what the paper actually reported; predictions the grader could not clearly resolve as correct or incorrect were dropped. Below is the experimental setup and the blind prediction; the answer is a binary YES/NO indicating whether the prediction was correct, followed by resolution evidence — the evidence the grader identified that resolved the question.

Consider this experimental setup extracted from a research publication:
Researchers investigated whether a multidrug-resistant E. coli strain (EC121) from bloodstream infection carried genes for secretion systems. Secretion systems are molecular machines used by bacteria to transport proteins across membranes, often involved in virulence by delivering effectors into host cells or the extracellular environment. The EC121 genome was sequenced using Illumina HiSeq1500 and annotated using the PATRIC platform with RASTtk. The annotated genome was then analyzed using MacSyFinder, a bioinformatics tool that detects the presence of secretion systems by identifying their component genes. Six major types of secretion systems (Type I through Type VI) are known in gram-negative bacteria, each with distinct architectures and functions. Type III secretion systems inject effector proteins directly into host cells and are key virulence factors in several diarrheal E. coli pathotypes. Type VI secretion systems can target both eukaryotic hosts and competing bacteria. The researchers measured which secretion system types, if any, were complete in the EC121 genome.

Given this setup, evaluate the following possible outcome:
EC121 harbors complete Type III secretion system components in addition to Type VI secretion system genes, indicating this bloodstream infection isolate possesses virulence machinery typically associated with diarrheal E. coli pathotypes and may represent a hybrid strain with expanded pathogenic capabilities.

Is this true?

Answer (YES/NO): NO